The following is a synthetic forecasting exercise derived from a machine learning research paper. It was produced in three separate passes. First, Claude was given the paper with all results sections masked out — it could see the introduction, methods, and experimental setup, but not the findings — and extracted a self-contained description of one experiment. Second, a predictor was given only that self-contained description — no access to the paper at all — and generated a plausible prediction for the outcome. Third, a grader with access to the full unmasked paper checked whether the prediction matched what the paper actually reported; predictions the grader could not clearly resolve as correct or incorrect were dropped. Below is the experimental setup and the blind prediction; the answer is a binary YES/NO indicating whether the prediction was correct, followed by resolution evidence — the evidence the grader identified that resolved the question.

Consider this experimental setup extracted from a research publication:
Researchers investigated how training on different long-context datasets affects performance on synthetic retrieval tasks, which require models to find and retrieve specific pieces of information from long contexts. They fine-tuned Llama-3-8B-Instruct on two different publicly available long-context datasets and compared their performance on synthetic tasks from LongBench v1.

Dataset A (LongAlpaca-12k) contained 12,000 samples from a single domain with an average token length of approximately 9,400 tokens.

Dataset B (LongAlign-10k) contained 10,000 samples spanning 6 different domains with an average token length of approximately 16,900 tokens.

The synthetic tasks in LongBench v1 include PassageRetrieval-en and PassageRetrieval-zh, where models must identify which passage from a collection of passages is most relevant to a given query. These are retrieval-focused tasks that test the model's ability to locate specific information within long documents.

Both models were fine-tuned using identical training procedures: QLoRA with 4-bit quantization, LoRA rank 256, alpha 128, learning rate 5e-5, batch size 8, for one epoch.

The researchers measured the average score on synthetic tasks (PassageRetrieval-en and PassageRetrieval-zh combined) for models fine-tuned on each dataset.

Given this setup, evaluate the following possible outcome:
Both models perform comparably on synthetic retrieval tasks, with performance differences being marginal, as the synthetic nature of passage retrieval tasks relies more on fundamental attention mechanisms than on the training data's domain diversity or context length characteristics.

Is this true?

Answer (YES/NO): NO